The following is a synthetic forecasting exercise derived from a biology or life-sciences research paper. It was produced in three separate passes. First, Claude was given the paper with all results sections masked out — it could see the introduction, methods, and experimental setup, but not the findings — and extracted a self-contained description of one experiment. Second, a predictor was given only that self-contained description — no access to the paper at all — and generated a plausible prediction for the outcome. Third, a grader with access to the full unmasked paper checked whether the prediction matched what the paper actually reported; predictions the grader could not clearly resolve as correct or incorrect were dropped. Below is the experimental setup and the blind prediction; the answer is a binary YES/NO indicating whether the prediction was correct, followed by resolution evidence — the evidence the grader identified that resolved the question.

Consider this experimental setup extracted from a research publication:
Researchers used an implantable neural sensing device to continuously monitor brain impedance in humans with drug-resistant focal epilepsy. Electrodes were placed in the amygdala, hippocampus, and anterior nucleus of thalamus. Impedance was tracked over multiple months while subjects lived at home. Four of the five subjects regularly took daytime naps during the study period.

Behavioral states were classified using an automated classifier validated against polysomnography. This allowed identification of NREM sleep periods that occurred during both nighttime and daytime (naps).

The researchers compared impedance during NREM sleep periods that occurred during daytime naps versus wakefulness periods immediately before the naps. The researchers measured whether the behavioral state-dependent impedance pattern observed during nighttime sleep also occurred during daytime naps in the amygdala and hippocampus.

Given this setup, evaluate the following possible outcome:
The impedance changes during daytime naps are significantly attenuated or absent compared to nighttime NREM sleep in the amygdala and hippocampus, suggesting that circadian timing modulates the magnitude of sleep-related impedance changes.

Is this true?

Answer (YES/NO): NO